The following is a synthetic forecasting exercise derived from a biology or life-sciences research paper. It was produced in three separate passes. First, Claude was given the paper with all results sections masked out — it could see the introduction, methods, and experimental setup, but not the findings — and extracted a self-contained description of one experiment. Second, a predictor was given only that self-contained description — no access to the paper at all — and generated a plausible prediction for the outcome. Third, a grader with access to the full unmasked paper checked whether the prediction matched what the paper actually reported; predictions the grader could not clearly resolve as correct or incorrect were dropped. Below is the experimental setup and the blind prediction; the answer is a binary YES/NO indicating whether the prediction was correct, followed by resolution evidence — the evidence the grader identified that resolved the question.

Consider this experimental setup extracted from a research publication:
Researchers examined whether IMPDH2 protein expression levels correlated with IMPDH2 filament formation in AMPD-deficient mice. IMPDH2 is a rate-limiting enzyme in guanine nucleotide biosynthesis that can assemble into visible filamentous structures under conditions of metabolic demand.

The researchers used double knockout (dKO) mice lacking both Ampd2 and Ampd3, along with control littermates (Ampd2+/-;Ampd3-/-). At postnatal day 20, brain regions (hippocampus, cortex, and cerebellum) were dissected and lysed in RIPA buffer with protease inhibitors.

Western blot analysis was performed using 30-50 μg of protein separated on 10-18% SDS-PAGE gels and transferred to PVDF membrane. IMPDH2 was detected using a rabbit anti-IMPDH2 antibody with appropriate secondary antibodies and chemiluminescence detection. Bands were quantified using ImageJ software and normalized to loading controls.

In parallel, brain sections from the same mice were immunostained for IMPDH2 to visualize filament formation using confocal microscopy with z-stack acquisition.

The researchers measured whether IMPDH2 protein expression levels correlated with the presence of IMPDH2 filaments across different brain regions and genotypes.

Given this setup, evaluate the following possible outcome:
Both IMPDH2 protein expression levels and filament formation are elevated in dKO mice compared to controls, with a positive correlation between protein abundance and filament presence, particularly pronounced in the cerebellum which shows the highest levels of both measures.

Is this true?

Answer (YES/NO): NO